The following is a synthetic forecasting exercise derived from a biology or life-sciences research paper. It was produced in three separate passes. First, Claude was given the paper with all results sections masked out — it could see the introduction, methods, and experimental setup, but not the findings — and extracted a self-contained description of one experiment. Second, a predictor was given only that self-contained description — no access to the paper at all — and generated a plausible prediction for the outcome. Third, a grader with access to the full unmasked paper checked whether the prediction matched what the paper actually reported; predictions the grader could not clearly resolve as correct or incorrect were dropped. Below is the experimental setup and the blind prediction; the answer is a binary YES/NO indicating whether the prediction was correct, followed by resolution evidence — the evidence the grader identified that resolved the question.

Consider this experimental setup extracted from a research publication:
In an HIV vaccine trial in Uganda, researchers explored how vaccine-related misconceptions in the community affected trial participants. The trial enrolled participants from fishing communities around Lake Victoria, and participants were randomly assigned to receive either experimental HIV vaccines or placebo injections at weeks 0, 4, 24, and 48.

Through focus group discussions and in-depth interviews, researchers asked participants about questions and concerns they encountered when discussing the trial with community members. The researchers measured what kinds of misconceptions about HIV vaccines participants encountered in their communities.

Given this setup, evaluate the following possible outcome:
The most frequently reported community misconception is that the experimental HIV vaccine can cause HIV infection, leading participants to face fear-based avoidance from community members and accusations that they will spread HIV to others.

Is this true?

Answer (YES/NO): NO